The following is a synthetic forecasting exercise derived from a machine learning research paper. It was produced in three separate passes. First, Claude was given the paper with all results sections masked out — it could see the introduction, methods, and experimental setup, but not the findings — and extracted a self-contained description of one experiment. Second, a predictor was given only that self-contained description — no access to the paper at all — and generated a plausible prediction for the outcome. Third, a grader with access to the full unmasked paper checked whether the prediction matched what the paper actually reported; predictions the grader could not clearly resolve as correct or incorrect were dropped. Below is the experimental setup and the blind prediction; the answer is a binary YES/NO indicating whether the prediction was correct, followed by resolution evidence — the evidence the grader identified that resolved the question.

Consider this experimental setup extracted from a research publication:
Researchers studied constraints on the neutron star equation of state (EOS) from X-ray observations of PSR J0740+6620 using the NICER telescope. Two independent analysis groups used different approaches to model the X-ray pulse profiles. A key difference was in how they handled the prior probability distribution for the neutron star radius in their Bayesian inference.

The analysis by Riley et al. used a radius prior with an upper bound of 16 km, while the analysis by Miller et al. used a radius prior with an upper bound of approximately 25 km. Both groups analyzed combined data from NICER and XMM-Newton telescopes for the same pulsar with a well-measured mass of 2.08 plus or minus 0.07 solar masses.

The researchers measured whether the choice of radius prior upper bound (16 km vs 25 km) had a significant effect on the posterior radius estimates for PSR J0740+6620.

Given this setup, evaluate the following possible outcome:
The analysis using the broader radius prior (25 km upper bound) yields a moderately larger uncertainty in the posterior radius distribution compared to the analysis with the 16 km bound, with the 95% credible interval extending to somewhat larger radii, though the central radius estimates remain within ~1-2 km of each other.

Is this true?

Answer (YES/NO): NO